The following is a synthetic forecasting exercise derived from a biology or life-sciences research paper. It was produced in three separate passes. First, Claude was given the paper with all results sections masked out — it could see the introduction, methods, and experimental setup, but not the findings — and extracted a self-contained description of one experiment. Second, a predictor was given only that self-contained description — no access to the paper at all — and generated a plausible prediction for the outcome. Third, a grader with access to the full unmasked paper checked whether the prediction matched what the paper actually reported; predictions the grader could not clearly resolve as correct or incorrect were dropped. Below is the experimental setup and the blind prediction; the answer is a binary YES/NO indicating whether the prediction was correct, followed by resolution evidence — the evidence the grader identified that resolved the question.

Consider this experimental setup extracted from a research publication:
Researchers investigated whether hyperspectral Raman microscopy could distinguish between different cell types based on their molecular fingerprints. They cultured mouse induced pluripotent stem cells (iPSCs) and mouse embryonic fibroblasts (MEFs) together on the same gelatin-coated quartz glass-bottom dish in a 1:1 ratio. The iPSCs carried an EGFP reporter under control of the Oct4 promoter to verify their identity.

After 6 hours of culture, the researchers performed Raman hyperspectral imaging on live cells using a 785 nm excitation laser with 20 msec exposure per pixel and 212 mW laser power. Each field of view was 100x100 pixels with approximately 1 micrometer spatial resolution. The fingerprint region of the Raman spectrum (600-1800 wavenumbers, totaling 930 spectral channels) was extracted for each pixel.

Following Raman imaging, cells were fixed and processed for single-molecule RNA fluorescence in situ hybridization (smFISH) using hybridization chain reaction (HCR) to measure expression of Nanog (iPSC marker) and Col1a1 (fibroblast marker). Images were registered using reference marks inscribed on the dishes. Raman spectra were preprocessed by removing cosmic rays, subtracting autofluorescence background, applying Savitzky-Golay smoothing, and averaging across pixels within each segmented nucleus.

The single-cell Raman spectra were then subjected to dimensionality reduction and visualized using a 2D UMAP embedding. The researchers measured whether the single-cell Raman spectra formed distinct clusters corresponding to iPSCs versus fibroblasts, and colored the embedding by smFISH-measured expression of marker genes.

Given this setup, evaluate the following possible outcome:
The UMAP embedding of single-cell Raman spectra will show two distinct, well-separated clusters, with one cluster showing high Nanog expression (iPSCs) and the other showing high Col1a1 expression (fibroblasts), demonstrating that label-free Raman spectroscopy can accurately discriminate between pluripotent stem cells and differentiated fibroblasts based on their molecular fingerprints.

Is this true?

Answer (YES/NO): YES